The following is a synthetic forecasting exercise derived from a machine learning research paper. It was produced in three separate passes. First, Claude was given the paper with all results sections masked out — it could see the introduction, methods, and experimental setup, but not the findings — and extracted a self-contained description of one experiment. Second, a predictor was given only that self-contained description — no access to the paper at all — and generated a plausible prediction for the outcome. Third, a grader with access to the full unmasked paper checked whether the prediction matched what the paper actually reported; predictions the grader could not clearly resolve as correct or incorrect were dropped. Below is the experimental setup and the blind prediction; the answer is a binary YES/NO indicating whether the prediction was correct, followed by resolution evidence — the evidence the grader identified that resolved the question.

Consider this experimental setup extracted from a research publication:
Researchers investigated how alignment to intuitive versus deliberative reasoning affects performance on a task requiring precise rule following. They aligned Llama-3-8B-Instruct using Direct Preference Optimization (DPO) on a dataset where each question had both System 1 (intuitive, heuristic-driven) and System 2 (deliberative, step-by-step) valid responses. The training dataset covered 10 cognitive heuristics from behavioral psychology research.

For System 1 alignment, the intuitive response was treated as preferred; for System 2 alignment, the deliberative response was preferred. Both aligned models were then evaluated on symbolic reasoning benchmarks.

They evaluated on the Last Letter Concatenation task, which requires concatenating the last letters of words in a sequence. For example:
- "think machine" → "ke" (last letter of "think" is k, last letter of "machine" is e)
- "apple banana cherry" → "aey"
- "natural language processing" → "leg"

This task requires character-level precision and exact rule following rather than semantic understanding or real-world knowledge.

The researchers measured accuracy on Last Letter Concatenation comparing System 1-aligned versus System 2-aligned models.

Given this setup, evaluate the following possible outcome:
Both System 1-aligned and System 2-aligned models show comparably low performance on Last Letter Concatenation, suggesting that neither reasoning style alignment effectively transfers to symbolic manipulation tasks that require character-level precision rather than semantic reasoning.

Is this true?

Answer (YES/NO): NO